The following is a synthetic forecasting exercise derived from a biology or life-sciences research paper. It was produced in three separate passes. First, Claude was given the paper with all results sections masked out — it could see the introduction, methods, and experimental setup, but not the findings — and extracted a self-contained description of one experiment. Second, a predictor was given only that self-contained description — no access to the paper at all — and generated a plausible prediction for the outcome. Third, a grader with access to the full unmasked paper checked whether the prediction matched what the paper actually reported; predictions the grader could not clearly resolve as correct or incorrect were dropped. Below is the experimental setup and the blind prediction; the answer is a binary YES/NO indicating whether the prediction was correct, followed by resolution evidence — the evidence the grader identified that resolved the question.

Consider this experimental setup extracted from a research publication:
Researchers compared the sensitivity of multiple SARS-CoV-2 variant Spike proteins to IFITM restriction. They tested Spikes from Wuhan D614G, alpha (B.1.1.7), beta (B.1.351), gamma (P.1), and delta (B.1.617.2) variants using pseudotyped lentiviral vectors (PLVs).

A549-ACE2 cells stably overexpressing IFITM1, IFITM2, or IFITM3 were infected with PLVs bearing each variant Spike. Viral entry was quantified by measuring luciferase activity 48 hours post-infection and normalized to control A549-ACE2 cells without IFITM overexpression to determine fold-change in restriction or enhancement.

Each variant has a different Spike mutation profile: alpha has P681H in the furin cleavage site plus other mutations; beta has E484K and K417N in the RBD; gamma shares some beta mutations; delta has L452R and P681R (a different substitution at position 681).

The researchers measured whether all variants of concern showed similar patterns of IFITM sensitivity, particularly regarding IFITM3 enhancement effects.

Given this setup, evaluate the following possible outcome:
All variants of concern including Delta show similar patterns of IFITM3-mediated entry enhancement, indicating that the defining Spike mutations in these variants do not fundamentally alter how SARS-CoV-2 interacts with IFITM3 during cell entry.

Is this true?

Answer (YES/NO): NO